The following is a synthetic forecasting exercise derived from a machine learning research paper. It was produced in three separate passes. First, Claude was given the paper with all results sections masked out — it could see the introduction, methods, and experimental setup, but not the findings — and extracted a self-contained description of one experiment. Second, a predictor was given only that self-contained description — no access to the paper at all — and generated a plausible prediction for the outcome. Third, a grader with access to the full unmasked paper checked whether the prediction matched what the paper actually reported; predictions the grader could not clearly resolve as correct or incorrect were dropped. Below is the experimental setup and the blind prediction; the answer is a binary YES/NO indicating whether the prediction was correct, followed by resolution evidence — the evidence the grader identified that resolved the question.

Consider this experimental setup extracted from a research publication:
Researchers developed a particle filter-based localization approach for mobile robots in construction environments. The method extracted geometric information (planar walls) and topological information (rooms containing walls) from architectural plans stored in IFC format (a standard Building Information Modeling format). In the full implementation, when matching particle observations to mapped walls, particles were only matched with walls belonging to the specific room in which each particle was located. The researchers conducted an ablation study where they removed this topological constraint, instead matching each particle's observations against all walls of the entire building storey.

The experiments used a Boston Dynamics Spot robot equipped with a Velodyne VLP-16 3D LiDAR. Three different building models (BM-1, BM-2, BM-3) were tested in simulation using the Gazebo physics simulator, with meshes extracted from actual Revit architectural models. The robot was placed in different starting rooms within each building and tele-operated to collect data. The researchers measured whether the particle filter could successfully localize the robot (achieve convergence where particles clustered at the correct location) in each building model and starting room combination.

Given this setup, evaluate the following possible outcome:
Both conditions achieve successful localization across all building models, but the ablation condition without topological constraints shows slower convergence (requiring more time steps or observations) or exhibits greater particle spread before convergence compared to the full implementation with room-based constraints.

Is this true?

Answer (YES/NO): NO